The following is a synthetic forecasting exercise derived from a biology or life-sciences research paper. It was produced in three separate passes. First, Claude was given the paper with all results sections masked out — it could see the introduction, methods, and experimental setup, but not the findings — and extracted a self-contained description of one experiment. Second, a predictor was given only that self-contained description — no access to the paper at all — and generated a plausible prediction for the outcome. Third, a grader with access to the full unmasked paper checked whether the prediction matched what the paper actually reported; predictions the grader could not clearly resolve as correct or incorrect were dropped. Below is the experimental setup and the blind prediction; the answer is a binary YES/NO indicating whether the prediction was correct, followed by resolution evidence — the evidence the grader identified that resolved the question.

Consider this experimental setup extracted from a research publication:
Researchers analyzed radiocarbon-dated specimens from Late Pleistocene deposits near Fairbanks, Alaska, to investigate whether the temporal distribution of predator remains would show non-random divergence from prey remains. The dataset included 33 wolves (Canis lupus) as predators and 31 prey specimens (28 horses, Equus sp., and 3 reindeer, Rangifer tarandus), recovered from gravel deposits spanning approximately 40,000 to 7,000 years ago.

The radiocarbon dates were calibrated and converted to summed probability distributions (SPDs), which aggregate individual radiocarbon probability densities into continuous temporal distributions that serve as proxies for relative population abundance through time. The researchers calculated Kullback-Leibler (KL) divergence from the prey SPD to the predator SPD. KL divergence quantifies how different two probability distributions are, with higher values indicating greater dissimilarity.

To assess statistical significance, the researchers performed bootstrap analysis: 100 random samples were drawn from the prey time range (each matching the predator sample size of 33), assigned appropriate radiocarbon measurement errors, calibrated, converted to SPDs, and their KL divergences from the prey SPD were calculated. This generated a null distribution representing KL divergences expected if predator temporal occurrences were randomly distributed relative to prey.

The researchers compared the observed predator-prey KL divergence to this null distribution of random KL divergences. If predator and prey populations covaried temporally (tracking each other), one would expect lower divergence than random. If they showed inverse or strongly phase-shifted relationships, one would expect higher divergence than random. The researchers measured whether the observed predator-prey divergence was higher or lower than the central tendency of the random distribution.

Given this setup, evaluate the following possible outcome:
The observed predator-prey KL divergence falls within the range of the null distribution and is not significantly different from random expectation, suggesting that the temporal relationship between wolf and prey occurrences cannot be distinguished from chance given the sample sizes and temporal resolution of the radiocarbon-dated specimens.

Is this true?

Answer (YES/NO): NO